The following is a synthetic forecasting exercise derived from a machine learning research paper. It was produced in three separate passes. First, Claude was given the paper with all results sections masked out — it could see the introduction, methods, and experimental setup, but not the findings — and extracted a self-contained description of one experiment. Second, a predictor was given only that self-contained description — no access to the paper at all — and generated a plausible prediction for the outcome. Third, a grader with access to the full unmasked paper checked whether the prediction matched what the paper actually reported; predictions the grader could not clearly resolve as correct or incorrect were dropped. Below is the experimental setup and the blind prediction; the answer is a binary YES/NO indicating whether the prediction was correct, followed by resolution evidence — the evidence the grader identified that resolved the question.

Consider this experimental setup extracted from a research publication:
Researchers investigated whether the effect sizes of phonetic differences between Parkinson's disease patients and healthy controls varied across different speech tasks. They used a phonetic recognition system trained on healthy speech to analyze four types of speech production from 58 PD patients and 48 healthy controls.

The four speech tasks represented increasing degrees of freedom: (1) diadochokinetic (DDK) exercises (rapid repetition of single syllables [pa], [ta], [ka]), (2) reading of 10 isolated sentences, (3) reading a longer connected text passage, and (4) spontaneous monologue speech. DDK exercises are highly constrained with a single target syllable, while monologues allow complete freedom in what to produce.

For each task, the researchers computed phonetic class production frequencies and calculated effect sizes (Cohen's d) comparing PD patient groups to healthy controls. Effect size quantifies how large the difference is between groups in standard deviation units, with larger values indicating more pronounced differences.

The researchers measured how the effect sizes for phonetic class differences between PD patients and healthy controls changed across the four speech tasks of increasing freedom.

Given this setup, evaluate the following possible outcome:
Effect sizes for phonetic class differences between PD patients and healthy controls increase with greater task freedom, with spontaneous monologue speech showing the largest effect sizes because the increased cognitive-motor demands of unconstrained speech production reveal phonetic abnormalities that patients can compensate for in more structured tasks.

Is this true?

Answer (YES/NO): NO